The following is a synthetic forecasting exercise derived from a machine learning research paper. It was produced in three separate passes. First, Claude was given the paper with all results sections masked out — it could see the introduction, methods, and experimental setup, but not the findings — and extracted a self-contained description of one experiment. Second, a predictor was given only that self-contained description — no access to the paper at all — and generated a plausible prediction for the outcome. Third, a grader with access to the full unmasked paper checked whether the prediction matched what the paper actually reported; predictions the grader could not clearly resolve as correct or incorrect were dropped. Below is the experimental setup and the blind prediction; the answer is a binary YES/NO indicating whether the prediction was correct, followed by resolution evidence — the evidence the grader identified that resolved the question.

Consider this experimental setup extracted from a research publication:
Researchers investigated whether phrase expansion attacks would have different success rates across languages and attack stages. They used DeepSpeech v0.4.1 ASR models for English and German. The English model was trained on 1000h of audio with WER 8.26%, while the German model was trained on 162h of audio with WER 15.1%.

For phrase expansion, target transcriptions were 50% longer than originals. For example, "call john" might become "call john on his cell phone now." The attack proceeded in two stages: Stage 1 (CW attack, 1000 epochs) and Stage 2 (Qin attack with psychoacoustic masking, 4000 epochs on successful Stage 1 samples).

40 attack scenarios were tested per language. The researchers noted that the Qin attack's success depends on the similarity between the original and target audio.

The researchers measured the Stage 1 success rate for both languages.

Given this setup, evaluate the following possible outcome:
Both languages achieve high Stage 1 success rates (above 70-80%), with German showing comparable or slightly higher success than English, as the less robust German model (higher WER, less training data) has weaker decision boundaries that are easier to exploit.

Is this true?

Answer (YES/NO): YES